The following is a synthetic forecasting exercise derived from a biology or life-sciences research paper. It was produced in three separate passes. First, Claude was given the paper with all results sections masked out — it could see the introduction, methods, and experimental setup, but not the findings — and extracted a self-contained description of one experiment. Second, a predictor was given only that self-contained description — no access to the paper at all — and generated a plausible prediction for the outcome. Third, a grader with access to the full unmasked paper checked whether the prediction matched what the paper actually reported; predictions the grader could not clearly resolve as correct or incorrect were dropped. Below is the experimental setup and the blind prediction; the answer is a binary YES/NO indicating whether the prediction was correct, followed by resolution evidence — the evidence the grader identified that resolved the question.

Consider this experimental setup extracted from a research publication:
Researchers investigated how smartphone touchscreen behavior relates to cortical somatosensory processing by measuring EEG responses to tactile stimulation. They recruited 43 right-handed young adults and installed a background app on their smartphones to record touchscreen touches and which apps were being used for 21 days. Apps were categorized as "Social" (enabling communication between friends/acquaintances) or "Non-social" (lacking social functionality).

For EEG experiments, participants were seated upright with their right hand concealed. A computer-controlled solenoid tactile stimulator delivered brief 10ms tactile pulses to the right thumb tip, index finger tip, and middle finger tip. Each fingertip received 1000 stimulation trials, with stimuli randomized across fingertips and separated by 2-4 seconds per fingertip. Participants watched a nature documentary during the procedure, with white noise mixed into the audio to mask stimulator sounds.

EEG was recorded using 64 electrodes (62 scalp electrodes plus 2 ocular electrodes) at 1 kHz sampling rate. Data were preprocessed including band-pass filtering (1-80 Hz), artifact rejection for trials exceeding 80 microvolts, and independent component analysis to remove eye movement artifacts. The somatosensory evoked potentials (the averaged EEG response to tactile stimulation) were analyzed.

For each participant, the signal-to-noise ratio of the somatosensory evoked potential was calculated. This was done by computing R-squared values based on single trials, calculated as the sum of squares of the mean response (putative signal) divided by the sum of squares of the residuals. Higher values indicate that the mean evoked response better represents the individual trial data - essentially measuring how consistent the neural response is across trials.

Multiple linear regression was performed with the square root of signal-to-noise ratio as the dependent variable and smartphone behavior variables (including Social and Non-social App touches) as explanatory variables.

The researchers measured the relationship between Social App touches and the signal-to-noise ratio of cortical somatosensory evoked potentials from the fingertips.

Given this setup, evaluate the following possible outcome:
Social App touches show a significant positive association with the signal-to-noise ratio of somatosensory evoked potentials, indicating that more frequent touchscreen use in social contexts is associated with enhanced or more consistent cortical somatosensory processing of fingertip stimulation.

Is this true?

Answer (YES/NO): NO